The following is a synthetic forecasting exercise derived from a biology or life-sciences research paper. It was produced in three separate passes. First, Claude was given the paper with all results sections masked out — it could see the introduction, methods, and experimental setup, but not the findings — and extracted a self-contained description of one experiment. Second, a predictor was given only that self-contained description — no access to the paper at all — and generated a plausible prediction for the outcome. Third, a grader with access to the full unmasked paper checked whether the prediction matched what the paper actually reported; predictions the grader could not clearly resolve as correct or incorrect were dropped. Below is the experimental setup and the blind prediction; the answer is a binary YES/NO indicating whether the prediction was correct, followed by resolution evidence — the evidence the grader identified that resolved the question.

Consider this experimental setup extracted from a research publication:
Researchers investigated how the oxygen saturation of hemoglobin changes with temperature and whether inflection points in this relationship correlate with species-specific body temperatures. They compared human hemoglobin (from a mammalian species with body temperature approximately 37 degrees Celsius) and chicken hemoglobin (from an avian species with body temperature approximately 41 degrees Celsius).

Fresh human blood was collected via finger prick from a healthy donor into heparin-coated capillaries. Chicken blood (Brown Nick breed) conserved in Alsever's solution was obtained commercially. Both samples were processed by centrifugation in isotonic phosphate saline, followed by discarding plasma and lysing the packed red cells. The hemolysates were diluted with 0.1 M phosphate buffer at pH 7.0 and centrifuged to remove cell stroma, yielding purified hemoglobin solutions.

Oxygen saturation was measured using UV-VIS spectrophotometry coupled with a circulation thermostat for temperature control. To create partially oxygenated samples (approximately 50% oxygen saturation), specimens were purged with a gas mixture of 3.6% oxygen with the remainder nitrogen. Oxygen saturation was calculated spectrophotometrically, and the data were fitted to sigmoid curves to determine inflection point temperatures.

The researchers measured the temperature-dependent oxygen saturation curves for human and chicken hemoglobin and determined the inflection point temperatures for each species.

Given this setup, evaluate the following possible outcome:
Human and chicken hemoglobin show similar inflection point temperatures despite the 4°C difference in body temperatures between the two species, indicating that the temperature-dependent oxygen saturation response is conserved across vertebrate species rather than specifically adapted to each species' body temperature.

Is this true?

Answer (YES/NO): NO